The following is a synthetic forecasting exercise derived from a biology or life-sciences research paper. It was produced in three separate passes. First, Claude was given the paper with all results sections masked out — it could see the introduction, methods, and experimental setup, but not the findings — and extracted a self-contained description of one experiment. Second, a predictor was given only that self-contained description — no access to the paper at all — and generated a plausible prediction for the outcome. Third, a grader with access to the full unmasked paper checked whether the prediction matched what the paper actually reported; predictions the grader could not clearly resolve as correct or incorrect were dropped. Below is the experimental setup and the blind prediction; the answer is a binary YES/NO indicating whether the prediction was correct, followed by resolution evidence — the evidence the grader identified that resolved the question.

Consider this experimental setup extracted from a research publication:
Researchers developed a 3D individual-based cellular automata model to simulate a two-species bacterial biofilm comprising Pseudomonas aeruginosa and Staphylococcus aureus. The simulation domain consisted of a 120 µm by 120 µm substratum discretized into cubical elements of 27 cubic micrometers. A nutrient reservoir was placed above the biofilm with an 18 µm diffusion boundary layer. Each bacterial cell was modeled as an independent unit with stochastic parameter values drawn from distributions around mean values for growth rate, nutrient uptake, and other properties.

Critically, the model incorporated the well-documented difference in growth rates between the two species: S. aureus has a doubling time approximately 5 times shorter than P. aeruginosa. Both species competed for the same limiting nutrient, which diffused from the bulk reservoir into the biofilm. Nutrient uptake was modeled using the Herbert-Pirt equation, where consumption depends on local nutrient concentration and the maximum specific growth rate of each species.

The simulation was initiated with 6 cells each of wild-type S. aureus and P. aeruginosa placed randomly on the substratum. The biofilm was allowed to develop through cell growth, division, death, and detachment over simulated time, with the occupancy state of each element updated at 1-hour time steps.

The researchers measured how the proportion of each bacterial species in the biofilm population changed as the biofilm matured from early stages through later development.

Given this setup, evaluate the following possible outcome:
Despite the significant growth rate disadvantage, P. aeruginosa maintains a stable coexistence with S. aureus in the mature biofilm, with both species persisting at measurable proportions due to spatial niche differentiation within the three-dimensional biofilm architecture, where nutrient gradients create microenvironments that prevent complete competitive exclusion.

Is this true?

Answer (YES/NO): NO